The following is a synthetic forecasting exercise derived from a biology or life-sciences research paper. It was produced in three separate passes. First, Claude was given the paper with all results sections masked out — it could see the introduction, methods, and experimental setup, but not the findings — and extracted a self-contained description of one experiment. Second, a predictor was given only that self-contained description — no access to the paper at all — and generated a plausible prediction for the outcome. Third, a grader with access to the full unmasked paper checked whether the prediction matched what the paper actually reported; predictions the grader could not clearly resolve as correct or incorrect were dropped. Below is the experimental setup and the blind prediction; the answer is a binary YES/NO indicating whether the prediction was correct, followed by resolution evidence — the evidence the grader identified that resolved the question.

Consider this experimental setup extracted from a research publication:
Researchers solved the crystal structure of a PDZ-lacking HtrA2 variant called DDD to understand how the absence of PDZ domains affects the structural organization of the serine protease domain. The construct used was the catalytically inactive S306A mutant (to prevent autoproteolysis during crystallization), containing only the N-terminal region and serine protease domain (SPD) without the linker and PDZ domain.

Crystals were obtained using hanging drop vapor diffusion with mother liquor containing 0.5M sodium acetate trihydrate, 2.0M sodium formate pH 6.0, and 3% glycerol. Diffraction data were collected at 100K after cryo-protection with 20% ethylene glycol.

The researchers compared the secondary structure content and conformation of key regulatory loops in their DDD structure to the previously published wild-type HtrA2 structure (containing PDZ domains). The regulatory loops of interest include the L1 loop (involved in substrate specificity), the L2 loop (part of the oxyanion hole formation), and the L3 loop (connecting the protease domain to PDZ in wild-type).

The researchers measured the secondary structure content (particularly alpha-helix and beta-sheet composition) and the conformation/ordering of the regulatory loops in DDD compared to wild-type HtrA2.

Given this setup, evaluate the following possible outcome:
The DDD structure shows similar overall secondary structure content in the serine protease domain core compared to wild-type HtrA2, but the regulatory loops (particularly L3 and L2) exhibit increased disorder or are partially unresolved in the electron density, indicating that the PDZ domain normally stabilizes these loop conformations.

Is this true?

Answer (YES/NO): NO